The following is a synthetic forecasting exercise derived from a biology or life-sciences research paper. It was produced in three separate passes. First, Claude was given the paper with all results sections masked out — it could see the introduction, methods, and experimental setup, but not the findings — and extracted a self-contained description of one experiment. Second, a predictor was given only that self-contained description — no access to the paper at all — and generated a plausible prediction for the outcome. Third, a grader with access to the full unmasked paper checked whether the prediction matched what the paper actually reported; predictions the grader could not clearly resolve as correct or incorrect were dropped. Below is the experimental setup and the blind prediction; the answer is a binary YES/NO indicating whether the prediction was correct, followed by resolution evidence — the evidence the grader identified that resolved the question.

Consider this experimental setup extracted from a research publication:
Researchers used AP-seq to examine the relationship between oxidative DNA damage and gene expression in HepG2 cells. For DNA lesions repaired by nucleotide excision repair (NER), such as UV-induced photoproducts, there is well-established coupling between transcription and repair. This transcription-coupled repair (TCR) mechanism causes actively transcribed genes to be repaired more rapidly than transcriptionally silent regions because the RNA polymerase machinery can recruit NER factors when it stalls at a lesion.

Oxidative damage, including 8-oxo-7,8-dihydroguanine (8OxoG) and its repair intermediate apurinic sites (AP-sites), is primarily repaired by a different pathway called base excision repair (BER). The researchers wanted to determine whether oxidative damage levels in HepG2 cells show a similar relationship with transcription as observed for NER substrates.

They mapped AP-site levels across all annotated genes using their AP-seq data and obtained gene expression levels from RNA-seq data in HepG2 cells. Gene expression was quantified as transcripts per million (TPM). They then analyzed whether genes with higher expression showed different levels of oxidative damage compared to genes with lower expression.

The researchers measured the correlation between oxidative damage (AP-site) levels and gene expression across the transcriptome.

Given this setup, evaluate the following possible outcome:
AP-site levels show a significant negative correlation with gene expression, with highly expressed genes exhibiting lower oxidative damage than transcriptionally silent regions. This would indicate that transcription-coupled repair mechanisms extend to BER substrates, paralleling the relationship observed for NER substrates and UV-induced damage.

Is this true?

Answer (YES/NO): NO